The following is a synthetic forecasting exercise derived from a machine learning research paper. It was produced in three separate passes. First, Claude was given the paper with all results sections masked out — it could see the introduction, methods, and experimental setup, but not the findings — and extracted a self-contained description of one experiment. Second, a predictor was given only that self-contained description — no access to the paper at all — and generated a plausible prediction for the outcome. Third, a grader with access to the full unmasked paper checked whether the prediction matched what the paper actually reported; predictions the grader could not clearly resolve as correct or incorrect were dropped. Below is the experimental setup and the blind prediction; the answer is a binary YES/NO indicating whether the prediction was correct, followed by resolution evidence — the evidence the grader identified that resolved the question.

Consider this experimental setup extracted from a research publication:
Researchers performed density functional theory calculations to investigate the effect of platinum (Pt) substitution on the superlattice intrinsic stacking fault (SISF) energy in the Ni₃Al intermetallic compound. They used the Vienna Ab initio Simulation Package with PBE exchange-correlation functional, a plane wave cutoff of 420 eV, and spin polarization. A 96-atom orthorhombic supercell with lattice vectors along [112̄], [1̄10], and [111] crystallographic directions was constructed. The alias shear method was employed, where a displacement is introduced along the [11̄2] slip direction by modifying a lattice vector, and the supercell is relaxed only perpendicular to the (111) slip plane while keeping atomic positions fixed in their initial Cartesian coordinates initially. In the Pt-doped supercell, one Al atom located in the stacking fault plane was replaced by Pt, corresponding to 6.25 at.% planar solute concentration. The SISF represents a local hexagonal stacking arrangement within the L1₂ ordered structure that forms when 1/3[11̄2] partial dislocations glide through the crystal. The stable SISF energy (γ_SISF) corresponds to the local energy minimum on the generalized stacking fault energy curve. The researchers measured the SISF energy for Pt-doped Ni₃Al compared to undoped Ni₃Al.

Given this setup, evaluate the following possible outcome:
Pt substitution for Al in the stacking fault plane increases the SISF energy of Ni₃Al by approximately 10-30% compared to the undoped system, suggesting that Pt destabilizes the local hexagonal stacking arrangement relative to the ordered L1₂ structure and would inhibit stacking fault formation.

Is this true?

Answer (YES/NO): NO